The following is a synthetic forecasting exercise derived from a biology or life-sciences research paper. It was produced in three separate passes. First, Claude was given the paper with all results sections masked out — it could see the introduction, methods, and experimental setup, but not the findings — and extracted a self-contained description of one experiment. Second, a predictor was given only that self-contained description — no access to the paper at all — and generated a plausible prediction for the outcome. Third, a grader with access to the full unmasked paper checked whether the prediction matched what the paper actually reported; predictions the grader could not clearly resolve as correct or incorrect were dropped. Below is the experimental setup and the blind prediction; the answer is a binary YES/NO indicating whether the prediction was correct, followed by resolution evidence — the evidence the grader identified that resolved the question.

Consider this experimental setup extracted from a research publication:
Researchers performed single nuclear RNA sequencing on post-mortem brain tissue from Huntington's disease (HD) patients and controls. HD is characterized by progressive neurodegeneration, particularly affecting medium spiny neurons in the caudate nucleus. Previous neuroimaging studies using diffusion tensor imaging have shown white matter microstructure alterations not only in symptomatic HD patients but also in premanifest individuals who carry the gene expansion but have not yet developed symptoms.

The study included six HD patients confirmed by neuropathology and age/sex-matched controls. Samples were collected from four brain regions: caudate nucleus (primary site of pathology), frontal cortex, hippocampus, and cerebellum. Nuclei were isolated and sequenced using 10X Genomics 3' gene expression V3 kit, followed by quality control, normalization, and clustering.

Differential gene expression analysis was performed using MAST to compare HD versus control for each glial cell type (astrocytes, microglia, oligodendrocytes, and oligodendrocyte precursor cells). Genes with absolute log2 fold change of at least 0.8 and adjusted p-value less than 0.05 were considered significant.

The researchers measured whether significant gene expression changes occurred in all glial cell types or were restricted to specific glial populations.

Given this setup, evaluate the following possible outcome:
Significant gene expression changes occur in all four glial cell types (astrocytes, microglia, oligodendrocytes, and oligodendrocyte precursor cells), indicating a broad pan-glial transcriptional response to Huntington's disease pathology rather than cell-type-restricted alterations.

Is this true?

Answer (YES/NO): YES